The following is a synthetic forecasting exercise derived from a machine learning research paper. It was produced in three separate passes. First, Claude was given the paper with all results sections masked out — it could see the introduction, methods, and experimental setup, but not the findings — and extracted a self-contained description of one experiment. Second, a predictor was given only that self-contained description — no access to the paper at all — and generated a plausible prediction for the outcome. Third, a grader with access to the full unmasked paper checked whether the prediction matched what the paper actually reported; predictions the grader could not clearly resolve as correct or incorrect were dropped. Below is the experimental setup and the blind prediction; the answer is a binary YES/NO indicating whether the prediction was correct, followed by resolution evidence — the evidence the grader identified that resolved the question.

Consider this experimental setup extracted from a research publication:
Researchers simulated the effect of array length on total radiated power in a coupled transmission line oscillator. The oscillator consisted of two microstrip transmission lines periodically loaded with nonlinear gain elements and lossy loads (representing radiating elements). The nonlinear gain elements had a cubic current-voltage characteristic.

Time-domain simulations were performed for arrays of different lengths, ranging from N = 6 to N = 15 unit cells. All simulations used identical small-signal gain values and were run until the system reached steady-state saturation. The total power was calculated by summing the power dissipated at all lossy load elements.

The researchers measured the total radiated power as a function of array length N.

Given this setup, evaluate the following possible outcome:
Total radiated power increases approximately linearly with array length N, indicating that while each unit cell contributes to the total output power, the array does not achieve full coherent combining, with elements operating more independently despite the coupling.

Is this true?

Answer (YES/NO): NO